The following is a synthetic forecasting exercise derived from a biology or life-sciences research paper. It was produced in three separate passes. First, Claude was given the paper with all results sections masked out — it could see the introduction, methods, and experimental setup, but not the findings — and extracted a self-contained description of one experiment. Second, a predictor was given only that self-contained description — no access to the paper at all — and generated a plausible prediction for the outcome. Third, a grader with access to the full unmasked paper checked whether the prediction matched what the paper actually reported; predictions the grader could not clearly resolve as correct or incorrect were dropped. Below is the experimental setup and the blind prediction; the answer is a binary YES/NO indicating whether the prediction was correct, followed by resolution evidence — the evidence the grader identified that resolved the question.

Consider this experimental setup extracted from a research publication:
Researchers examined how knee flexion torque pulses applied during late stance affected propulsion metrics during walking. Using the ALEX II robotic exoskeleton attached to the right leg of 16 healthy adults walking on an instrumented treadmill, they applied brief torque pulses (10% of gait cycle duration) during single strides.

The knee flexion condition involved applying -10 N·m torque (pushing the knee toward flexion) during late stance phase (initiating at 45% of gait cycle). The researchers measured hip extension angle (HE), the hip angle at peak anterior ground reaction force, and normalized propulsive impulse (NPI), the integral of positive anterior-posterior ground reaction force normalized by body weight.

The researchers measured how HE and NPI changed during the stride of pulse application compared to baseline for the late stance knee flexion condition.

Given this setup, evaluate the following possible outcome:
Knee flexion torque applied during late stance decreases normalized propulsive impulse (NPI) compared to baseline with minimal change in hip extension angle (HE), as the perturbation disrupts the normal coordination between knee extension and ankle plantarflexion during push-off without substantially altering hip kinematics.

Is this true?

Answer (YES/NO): NO